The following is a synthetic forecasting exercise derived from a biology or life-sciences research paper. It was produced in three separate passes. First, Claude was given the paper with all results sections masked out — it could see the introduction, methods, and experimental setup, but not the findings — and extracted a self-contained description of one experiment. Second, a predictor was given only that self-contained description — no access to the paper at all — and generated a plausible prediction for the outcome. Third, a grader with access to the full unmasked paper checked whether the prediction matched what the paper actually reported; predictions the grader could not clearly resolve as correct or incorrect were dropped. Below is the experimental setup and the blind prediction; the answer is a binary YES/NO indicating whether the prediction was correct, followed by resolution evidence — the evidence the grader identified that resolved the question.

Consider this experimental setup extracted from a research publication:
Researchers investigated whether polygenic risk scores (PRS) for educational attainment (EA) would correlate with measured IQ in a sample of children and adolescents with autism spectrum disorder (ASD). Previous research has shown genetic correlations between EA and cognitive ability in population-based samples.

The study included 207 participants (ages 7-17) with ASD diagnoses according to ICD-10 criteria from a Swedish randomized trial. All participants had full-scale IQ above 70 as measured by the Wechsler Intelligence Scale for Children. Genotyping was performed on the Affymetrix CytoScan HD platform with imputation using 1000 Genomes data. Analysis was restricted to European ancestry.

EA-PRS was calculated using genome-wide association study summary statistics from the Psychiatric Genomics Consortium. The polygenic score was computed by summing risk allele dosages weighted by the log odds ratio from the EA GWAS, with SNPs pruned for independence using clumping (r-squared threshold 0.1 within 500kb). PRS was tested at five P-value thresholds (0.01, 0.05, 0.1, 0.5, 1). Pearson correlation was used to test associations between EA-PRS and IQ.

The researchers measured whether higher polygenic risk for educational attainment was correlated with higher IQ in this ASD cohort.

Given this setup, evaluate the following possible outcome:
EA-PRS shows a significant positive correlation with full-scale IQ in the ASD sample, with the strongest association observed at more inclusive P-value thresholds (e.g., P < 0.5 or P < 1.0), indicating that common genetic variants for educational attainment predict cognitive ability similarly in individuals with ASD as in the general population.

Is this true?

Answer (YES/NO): YES